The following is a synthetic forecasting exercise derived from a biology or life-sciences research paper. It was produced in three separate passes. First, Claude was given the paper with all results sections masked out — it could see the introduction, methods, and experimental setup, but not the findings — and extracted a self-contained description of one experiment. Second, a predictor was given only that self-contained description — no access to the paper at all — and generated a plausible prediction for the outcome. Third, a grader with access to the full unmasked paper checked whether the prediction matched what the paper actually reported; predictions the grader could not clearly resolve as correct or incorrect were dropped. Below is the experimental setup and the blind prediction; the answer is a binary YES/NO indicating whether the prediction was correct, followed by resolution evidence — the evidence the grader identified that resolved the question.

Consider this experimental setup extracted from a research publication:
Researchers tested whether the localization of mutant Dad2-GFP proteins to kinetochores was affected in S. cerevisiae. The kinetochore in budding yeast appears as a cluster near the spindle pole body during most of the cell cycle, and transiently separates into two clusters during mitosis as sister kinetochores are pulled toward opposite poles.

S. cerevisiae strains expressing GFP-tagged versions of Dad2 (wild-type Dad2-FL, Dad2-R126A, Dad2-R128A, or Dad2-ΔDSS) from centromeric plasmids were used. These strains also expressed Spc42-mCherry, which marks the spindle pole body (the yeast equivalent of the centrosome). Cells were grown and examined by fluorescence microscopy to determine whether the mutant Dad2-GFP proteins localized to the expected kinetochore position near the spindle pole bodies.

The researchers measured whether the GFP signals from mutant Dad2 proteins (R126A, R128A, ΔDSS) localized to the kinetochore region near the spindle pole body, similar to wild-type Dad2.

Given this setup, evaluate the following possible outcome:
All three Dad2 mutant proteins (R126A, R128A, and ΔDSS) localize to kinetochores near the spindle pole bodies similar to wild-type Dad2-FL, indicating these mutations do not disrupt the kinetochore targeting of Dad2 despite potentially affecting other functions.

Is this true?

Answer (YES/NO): NO